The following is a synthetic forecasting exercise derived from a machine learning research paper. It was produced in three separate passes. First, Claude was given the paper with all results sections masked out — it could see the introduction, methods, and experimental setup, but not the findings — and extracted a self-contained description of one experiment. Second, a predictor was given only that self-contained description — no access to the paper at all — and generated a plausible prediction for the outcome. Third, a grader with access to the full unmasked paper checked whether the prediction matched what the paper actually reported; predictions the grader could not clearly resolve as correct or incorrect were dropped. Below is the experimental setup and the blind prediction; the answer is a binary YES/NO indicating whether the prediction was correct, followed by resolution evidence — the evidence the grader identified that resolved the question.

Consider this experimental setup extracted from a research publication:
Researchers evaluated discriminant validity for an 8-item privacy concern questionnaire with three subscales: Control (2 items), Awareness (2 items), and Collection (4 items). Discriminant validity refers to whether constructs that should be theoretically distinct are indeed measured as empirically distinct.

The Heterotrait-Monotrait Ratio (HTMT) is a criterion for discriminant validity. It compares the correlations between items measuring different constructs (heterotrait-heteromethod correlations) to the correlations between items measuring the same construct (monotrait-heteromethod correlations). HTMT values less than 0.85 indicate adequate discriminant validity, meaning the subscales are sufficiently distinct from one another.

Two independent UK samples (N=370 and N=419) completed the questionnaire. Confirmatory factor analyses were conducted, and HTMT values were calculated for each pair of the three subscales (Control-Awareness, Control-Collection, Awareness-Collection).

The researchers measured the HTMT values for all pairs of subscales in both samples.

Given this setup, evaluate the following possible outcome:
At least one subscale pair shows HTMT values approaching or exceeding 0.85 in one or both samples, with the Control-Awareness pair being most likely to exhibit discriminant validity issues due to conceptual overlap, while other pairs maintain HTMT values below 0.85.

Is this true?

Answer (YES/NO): NO